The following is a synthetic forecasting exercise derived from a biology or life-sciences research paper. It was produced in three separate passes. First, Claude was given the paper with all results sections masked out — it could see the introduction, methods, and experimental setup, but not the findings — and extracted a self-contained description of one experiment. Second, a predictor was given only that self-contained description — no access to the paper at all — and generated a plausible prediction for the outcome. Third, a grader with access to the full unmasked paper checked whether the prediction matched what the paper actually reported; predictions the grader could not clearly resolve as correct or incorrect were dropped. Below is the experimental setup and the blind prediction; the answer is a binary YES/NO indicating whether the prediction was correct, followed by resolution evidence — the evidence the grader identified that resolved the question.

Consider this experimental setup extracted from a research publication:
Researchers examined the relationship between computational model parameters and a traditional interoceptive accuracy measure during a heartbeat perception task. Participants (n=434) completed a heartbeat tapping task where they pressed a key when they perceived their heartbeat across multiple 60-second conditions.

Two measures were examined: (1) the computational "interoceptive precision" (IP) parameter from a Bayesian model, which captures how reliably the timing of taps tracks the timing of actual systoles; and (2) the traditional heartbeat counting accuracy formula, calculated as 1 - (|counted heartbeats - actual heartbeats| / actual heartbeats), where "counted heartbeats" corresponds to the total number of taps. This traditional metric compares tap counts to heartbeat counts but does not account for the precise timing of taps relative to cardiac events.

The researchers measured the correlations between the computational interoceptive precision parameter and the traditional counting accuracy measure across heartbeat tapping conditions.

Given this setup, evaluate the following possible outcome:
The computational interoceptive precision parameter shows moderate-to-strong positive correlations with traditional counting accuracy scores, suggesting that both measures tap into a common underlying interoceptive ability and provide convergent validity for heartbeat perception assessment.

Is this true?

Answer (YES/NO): NO